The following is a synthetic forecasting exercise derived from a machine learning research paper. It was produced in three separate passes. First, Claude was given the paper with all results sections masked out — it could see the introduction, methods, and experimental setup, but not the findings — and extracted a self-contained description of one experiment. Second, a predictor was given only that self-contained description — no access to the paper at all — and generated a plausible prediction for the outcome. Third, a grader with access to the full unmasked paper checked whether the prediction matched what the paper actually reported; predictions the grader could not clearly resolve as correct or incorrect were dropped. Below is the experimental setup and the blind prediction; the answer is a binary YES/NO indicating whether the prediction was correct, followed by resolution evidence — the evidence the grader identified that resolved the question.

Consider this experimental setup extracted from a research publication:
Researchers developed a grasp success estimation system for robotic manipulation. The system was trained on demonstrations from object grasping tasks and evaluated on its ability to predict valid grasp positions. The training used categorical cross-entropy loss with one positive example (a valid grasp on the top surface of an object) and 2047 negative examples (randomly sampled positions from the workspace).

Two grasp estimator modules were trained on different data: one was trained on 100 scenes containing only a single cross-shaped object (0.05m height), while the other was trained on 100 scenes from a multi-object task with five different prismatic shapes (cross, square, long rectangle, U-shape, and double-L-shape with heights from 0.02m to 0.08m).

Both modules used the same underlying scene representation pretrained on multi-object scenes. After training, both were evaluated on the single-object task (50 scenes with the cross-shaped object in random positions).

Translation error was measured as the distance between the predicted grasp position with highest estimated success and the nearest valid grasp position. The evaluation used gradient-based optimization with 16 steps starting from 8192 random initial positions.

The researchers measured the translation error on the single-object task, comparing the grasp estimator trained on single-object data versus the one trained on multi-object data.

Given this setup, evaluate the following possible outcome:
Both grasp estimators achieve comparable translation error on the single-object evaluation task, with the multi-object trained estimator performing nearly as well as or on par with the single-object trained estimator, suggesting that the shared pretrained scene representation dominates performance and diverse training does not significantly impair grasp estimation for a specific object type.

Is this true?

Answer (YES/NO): YES